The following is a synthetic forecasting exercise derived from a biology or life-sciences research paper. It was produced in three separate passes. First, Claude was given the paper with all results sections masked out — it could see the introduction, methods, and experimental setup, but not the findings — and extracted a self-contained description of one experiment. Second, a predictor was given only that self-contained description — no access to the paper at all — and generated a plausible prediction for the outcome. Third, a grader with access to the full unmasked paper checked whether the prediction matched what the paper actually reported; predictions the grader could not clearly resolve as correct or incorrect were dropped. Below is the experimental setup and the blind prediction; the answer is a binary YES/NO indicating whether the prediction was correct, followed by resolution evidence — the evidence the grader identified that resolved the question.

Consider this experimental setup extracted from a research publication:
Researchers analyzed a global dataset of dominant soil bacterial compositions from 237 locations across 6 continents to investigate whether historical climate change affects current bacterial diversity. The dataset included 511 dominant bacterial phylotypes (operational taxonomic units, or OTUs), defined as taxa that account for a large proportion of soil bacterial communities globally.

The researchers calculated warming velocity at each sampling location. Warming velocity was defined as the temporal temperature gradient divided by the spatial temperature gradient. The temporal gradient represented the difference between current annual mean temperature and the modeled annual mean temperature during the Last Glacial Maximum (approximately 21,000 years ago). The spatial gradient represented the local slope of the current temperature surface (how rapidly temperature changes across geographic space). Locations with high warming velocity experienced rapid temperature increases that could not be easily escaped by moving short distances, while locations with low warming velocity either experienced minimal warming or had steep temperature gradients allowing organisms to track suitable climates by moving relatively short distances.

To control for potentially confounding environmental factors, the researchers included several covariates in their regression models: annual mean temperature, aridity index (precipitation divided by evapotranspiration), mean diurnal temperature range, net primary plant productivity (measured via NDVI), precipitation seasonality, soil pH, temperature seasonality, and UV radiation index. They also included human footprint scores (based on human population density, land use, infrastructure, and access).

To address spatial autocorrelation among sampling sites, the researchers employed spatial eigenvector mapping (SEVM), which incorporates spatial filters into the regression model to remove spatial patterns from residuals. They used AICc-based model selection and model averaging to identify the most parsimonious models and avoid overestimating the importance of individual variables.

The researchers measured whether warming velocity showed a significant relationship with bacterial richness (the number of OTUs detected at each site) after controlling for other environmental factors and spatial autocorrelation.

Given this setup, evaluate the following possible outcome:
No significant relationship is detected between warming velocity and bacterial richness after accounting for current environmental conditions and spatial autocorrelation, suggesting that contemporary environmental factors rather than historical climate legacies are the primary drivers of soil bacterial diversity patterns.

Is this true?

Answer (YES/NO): NO